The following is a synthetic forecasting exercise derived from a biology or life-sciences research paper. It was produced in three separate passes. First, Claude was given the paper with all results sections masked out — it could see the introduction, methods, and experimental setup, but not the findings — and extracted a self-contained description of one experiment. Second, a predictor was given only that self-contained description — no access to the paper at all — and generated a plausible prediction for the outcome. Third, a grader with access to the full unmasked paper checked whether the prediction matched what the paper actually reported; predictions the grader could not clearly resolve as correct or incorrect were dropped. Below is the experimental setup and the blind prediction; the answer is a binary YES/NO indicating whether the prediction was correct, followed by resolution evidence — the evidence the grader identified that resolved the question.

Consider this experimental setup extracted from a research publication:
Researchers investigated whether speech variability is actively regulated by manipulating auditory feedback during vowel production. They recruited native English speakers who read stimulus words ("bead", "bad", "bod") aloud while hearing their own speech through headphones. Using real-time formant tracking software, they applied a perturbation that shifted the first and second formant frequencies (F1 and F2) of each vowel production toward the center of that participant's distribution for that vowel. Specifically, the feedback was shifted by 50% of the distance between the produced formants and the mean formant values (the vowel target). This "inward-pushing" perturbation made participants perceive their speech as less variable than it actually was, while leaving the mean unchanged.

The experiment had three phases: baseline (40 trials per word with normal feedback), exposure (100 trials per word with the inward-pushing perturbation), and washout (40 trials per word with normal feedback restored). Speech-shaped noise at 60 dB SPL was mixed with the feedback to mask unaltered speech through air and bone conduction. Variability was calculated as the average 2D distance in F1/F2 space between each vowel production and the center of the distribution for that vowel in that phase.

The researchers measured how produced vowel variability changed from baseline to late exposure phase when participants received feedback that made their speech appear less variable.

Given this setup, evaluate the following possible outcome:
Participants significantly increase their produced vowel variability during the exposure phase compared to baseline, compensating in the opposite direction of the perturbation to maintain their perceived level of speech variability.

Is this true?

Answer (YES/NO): YES